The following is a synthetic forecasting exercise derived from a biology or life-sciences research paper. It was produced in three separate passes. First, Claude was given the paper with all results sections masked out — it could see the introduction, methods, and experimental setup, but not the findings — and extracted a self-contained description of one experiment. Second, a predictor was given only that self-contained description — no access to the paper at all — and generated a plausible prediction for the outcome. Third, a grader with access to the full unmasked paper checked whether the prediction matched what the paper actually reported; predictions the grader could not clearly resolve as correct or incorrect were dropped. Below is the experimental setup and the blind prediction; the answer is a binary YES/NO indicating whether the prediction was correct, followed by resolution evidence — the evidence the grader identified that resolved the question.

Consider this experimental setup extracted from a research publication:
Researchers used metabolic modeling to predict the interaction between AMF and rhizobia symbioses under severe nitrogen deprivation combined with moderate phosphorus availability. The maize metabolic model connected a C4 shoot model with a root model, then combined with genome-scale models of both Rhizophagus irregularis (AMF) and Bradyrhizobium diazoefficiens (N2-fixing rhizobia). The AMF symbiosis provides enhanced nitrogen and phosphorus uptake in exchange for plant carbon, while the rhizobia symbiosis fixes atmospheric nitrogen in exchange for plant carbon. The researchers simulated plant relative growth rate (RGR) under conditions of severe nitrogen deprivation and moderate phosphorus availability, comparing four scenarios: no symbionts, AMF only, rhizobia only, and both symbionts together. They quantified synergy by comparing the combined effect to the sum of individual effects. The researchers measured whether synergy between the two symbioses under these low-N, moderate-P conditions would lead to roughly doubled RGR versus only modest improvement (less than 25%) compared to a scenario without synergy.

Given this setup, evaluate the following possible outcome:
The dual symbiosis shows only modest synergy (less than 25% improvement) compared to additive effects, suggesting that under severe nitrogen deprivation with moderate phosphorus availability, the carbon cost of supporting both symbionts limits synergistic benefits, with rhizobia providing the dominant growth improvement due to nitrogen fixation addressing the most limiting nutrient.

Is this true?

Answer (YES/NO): NO